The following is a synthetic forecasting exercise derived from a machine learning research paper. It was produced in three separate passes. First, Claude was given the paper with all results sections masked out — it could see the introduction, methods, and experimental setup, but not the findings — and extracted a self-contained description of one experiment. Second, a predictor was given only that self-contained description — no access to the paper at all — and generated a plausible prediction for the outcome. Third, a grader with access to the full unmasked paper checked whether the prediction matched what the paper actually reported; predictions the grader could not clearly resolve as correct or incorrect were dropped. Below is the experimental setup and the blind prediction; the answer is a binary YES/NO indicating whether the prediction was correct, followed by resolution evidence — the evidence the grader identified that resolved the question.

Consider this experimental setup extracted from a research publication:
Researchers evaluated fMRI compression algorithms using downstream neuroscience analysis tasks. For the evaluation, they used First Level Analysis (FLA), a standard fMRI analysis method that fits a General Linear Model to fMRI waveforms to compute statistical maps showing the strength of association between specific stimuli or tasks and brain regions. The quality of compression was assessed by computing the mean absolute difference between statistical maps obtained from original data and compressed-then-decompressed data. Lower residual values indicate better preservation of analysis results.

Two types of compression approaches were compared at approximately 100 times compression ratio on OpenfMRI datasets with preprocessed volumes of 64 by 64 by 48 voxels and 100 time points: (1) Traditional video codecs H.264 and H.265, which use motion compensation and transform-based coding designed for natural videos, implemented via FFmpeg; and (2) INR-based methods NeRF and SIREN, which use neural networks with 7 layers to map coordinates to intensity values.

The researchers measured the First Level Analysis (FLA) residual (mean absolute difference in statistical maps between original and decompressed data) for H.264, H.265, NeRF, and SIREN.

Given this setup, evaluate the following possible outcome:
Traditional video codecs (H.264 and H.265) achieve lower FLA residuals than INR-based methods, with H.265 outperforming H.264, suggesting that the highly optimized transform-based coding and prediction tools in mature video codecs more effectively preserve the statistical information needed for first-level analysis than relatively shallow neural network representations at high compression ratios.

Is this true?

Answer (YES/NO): NO